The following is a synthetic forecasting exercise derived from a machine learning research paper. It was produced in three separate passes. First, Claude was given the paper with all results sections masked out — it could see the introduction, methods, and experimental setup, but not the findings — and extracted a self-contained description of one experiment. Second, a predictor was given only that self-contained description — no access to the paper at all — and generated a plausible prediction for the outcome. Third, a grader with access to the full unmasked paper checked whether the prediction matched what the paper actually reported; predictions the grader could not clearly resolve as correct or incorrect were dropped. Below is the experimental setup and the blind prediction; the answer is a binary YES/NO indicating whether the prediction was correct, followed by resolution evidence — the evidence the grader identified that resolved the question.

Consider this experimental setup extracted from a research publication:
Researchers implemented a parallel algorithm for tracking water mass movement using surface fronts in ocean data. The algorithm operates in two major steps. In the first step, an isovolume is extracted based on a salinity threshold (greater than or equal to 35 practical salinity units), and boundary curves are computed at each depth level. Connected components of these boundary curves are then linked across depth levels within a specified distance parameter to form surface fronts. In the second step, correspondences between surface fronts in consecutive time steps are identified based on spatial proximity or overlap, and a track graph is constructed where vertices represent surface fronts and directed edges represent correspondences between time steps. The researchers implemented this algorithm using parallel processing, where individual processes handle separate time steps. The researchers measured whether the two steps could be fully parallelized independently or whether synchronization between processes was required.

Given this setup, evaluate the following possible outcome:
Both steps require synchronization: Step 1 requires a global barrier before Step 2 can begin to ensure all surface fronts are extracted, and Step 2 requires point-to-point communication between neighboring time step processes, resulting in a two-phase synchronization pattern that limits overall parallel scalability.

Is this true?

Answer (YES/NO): NO